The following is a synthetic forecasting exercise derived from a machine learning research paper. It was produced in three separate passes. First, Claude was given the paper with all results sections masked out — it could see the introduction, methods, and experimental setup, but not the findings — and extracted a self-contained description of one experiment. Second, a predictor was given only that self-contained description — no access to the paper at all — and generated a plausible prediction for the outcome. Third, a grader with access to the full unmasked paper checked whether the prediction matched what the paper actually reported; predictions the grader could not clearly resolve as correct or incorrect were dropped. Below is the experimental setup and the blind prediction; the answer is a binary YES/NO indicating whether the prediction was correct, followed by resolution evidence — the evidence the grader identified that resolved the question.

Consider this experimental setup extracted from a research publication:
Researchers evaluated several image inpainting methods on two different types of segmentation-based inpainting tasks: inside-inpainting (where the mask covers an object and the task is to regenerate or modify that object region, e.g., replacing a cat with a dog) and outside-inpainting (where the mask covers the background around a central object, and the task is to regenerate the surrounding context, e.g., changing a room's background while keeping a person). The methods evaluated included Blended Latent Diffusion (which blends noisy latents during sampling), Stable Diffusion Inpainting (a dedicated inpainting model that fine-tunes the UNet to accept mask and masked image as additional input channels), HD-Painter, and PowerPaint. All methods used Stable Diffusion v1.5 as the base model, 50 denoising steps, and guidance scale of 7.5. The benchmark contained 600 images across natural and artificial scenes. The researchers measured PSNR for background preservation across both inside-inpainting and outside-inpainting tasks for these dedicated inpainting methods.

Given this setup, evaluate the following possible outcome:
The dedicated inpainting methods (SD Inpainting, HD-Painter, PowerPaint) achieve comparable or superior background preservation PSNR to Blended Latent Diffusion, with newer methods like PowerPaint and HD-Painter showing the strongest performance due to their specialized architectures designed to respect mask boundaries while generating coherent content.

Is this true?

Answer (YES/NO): NO